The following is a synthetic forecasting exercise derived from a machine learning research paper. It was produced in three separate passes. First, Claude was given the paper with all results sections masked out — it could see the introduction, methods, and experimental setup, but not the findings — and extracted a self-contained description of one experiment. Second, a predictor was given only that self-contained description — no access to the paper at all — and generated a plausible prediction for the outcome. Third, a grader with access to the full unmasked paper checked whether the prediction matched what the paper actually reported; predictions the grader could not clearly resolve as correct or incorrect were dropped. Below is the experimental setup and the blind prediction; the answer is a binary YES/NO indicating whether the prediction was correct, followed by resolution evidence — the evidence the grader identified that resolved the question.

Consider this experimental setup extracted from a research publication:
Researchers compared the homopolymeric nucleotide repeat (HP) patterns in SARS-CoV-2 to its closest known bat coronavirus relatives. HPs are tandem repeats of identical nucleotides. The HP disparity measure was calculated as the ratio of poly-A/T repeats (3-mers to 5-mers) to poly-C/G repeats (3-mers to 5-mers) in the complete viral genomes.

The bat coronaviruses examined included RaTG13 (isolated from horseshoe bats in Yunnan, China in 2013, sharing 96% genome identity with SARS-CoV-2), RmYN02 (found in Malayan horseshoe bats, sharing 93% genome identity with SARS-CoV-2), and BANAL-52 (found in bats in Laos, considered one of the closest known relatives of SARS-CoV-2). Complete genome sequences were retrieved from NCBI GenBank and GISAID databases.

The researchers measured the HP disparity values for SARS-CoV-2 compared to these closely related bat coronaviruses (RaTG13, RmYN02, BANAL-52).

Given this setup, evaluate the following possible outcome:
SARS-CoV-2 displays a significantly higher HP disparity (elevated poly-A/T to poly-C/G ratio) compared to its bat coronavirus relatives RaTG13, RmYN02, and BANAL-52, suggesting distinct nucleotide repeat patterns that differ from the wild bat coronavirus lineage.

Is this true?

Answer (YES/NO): NO